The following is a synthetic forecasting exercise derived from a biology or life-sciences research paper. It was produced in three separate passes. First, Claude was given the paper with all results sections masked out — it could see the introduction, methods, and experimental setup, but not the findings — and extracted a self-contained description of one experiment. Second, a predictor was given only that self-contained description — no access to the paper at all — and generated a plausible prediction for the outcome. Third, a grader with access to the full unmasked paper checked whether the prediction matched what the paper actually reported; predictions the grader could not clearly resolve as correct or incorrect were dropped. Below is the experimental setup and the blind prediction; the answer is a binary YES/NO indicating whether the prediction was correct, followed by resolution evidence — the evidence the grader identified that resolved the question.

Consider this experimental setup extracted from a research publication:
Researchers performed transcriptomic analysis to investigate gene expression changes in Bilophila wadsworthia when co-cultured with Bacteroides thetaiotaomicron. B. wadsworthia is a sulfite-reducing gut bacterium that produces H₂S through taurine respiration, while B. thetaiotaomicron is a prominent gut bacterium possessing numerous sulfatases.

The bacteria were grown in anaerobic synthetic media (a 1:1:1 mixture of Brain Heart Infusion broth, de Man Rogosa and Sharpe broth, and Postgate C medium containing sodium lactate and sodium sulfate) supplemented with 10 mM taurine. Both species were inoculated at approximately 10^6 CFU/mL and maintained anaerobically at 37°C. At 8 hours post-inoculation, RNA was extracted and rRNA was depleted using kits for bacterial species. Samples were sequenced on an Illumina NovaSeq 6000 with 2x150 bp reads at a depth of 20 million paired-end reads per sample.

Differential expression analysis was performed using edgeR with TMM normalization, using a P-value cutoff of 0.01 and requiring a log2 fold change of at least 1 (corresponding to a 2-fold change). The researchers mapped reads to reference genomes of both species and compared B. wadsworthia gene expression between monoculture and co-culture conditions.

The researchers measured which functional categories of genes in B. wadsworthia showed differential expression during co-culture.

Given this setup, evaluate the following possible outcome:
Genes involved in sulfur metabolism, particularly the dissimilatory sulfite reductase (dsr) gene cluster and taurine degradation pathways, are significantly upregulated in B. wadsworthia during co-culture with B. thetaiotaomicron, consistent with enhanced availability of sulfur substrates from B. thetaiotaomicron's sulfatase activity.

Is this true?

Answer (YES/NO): NO